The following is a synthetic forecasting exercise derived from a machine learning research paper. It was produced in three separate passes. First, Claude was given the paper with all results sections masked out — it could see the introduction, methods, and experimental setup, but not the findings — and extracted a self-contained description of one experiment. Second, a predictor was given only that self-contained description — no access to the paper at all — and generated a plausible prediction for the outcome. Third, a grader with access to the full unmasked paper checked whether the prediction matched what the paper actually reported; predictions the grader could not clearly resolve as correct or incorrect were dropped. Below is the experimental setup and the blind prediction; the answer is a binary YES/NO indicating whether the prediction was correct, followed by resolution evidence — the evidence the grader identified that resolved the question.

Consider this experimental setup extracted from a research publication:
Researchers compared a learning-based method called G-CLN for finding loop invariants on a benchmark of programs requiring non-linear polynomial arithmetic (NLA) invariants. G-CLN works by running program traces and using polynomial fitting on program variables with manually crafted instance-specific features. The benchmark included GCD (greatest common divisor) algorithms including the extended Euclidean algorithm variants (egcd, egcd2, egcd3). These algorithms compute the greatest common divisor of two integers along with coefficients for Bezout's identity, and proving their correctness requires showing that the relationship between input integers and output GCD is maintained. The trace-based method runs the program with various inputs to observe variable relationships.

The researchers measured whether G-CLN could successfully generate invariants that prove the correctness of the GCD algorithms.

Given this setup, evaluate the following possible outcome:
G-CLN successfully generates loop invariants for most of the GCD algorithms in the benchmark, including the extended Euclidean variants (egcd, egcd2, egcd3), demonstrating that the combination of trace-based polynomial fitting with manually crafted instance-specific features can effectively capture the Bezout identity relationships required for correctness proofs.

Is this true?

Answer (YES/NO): NO